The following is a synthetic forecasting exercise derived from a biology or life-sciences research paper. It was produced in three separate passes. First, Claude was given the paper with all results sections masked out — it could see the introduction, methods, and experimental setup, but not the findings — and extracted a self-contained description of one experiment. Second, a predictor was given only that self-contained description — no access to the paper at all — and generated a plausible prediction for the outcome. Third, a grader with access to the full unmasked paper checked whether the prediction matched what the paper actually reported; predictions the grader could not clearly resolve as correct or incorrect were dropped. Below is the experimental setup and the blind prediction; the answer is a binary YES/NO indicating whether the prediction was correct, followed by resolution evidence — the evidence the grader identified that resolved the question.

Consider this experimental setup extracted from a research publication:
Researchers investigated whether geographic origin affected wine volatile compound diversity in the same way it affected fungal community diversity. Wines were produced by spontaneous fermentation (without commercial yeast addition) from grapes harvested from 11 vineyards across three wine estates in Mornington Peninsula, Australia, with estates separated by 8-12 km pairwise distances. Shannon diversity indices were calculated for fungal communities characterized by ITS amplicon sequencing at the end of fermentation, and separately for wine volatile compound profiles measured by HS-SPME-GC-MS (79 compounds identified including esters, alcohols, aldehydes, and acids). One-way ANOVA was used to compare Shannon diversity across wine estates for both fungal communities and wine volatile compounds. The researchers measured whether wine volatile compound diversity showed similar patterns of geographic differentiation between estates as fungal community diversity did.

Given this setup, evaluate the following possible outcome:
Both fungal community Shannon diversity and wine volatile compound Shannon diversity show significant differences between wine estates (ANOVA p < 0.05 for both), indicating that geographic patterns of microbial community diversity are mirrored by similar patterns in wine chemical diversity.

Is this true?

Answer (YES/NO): NO